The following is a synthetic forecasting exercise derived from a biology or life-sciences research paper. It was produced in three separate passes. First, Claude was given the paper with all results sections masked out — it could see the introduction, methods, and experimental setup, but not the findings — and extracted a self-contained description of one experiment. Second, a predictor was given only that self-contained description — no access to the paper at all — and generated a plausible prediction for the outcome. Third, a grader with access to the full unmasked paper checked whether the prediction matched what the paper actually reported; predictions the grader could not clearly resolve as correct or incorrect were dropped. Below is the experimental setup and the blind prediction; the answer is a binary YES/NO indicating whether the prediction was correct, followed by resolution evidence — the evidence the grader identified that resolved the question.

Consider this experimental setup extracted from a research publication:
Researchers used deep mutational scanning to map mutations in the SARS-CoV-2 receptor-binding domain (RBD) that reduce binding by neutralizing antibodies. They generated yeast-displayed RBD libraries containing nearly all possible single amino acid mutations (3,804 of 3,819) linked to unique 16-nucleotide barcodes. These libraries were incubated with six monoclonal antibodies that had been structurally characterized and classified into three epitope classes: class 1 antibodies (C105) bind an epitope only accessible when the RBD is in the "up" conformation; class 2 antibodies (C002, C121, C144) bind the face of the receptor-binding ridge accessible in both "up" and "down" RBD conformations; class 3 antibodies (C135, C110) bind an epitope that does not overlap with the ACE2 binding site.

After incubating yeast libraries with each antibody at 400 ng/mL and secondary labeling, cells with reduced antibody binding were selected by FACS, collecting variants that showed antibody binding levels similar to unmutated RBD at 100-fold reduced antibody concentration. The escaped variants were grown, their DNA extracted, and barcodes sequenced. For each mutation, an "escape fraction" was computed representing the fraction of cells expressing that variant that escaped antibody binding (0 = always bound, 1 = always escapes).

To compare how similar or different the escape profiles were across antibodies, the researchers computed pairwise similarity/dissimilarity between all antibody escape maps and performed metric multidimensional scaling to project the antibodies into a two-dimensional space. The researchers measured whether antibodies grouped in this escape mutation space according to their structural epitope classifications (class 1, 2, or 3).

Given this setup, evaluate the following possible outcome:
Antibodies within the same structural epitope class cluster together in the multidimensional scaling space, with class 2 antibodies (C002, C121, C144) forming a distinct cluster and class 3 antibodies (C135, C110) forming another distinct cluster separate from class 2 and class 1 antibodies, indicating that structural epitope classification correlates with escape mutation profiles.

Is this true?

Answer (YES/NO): NO